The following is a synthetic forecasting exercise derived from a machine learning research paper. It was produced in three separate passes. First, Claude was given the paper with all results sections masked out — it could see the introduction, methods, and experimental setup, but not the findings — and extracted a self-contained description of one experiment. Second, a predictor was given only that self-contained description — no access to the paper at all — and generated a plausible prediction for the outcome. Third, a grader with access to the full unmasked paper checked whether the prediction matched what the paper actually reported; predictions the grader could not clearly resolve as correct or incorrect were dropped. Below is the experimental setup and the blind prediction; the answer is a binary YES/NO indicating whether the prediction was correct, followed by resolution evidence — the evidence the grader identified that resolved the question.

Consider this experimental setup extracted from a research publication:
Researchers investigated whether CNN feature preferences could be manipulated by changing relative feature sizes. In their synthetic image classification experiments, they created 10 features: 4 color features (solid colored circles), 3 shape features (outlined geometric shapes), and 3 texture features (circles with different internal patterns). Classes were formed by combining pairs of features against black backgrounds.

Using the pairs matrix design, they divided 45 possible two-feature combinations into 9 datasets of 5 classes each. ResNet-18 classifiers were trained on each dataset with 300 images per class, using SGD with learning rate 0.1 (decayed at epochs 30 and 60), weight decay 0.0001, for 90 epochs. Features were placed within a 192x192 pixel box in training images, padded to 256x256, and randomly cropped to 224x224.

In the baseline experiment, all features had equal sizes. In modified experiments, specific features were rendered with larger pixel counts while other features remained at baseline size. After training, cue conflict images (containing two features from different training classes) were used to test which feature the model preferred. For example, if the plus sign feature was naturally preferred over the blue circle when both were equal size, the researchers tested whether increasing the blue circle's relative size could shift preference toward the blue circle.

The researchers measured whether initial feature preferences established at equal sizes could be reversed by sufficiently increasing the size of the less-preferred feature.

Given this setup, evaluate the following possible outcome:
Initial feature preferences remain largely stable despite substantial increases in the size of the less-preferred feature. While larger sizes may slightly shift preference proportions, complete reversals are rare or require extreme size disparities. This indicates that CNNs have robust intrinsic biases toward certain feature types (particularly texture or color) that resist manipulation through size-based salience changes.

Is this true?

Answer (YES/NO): NO